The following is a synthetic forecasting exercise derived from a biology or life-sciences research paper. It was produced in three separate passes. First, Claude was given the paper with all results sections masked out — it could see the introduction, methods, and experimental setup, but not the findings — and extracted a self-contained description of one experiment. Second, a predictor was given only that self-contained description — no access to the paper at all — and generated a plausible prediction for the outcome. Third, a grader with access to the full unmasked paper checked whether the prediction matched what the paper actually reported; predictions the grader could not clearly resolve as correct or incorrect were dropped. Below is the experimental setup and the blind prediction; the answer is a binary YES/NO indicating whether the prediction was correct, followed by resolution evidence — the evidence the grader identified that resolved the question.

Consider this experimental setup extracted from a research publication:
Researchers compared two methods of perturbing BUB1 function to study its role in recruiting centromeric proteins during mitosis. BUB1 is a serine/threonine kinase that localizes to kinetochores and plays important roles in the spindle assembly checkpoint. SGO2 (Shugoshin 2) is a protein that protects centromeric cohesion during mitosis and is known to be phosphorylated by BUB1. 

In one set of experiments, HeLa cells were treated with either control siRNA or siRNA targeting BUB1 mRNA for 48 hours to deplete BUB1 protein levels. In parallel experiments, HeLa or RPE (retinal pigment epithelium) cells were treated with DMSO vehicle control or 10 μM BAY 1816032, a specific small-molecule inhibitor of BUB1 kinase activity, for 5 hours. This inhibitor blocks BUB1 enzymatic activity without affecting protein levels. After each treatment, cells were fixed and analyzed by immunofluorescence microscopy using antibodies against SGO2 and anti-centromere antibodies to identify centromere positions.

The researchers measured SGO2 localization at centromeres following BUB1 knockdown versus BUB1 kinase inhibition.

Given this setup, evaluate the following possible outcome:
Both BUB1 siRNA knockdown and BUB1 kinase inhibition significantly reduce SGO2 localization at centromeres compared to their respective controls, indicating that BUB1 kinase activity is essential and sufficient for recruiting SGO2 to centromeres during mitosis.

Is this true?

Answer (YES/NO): NO